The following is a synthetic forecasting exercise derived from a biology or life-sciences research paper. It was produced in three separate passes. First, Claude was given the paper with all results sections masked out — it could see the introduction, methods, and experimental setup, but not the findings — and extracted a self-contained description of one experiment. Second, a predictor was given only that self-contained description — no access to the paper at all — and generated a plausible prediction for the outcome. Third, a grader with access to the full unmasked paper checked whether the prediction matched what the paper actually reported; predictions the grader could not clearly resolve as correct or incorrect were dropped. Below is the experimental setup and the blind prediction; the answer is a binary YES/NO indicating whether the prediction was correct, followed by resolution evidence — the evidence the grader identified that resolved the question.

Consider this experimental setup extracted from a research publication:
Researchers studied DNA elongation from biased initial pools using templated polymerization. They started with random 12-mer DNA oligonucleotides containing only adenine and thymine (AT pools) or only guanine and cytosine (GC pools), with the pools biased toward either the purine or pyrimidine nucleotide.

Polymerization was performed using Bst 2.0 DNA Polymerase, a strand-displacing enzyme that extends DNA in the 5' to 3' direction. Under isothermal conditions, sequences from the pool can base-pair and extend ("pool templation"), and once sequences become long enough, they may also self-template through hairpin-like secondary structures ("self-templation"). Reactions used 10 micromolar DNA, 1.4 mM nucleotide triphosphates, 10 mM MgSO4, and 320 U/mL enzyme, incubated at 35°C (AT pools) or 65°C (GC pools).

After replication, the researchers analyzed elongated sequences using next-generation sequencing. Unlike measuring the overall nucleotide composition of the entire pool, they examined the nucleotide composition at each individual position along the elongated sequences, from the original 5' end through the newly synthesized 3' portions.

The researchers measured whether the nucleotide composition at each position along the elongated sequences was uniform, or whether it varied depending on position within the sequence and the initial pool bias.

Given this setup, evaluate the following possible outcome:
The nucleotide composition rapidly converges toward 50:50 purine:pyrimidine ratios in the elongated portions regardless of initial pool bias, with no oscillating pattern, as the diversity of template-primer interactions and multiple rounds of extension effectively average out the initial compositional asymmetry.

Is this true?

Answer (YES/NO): NO